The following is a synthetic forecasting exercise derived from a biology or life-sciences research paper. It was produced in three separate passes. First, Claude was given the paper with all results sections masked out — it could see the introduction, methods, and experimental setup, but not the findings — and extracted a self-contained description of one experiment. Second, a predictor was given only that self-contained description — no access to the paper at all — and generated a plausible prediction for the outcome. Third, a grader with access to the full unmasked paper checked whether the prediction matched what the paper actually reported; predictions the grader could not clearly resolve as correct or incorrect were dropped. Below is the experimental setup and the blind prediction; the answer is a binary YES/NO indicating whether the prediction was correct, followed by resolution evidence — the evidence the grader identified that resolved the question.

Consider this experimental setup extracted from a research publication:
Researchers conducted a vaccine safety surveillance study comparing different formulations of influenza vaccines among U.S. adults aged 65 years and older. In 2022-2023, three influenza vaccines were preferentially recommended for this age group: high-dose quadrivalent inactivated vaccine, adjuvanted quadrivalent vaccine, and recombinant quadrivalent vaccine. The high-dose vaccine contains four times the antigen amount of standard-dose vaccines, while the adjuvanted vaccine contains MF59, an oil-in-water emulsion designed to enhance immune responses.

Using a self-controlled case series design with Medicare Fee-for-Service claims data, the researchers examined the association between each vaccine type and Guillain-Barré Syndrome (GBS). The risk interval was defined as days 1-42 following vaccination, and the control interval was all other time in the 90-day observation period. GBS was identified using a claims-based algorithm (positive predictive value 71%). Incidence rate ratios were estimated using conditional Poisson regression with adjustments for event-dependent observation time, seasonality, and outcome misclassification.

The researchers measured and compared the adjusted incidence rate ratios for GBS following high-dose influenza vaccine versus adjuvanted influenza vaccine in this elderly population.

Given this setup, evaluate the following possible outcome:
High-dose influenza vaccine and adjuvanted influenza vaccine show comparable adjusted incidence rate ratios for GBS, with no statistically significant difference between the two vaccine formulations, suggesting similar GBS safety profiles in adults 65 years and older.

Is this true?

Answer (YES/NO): YES